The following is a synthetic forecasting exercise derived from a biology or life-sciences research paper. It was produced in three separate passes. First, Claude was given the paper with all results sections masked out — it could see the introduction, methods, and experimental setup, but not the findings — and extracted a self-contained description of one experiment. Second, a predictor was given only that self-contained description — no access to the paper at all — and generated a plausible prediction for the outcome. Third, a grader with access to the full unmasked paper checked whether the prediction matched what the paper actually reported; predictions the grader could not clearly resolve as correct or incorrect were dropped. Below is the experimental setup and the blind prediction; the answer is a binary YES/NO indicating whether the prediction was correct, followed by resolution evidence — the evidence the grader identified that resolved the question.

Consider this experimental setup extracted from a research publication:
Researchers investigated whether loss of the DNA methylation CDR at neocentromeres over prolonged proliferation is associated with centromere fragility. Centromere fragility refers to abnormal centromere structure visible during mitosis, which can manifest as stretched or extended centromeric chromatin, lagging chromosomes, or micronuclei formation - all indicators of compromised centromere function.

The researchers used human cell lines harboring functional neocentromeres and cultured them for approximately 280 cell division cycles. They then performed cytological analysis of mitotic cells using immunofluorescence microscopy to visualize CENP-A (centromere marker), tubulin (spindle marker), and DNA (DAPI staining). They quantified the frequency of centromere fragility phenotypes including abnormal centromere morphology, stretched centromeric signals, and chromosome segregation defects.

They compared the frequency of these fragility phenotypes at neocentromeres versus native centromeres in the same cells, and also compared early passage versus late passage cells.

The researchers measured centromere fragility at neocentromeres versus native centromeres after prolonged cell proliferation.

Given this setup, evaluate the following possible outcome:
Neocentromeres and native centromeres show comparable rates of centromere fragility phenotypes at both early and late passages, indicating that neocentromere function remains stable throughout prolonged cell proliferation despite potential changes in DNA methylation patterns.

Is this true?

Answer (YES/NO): NO